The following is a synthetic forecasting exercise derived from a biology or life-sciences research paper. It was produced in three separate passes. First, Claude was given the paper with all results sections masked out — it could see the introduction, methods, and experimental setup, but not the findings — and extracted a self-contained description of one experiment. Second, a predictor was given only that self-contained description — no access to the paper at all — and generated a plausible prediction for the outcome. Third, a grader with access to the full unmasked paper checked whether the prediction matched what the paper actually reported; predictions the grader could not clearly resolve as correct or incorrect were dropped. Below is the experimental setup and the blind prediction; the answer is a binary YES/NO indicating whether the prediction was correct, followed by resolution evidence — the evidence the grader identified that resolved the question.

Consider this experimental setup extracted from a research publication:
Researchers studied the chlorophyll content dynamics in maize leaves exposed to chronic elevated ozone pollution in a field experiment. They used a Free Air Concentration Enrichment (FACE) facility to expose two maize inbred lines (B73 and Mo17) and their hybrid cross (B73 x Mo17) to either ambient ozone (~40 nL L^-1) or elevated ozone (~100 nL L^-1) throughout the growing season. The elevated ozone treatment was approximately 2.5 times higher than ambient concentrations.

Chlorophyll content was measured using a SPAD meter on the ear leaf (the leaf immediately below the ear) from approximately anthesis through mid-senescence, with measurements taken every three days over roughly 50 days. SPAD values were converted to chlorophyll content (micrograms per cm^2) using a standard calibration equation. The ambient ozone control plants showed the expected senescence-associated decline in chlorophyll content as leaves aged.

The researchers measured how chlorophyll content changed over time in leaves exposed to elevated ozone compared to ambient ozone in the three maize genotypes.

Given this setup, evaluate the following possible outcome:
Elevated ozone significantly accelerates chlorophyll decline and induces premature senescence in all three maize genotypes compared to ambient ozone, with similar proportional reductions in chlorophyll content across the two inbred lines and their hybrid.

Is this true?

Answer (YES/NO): NO